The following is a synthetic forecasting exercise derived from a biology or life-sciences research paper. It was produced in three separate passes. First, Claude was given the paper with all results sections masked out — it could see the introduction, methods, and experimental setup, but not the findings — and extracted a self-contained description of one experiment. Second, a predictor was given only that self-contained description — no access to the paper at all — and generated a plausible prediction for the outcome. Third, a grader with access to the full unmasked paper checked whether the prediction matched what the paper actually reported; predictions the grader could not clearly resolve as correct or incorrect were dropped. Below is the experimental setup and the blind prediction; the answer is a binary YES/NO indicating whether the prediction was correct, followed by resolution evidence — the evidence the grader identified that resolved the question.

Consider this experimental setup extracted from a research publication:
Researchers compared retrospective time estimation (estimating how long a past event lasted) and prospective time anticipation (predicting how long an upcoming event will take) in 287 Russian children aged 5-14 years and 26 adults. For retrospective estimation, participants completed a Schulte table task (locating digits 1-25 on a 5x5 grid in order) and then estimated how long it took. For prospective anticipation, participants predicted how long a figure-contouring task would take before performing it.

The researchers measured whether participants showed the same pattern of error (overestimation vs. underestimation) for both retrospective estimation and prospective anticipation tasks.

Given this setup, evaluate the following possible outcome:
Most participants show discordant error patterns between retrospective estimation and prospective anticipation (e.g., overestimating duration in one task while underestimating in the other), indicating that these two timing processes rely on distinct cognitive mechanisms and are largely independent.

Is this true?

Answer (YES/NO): NO